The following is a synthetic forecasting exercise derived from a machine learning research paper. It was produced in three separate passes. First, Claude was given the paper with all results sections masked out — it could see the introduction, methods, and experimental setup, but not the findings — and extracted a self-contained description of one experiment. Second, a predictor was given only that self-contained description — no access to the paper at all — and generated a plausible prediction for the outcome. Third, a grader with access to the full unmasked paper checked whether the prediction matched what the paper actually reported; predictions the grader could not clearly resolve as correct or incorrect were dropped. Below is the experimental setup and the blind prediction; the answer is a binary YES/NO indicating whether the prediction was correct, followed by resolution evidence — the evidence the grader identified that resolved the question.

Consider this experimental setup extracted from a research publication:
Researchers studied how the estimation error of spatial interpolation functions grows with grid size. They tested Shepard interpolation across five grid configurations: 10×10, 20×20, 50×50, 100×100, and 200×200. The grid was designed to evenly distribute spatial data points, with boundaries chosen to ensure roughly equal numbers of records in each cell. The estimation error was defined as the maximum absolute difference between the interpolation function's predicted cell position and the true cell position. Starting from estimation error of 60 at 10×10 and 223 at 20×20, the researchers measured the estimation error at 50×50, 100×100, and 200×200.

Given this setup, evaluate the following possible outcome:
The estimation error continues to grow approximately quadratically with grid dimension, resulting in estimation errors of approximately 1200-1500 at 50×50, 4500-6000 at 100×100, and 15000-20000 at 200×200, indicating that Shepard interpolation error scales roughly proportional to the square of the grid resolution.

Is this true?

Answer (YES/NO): NO